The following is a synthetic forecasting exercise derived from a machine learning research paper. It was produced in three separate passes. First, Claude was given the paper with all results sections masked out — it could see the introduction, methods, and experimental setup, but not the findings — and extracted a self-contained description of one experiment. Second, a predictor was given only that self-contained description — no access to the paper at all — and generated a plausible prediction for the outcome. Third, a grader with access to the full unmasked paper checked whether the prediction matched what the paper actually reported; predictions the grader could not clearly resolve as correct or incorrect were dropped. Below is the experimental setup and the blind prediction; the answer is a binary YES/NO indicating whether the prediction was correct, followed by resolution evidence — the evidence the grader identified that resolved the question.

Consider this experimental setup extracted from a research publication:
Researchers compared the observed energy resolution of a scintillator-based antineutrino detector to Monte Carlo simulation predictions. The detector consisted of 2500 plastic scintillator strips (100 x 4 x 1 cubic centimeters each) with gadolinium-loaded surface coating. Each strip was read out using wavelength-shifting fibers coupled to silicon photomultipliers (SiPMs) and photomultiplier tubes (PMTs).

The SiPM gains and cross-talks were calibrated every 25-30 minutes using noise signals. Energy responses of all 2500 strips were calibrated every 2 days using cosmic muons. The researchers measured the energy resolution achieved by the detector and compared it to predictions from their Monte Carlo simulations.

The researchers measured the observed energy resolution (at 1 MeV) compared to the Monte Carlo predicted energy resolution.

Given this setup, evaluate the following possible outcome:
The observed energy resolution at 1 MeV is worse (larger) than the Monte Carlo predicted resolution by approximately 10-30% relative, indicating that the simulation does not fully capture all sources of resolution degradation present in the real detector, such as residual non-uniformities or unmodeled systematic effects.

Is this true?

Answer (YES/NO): NO